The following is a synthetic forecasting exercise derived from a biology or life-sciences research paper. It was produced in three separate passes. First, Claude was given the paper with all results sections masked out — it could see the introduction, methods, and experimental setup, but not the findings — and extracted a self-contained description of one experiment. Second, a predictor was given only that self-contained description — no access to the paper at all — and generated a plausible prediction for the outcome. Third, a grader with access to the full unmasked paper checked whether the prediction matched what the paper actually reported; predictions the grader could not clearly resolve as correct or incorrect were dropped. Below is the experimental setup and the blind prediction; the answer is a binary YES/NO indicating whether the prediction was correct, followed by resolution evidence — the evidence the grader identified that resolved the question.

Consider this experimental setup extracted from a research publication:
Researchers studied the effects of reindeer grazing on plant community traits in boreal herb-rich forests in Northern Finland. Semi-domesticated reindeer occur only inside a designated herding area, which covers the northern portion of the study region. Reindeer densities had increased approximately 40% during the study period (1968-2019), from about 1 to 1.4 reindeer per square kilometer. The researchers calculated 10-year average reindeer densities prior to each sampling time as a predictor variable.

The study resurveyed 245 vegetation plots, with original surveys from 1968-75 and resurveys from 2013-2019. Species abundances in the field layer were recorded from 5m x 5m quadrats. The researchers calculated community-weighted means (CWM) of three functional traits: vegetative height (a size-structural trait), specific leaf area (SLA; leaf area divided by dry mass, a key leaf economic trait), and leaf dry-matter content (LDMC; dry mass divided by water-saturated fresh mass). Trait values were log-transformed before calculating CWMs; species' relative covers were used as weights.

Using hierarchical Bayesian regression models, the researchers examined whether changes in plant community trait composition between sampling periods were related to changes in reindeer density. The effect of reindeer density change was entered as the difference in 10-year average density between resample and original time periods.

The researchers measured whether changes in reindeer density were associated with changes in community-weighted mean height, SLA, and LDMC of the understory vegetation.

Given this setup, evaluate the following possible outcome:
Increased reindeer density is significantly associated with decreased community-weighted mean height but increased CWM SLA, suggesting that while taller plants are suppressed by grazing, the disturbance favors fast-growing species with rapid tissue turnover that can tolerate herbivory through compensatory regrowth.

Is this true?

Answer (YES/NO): NO